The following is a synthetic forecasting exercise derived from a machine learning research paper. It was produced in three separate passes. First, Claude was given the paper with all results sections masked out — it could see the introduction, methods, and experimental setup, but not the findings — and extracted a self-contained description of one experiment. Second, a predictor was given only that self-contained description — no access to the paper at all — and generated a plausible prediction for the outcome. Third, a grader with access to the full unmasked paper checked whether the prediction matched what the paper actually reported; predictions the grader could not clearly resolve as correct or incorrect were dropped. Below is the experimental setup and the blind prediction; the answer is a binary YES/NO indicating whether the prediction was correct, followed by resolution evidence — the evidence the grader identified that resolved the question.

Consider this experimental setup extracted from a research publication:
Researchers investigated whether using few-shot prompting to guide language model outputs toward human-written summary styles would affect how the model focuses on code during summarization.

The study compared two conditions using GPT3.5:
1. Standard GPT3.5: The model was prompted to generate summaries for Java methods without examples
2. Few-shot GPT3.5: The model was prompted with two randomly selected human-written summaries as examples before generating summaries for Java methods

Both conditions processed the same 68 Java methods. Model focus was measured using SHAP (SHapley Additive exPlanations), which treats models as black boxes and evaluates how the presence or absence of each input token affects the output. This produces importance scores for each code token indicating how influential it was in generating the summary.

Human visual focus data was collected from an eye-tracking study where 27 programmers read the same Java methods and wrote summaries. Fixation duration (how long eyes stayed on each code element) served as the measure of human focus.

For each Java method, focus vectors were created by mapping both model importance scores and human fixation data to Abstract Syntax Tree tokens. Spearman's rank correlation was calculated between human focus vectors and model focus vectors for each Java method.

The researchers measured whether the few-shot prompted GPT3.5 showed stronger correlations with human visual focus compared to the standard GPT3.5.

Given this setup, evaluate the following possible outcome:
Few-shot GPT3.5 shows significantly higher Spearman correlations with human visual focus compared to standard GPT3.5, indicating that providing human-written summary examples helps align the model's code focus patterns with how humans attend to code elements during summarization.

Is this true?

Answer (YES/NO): NO